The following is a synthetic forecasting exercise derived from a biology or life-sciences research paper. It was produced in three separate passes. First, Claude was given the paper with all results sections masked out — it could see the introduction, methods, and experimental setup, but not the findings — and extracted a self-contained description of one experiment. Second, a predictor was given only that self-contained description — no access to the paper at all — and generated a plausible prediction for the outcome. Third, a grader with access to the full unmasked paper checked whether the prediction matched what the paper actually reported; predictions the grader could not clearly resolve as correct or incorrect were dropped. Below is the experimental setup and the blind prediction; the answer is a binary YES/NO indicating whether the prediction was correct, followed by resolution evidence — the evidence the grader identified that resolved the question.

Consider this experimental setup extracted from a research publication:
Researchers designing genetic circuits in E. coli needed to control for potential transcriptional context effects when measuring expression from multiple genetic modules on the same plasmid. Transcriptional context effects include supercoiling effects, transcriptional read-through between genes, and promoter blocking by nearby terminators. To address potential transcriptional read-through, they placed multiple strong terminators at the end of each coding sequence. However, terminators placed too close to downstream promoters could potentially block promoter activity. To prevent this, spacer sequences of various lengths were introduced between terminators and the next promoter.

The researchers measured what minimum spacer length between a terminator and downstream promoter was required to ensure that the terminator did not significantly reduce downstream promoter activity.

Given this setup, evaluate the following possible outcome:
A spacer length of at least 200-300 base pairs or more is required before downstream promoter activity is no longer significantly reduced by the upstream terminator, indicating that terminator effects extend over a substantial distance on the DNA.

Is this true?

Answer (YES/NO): NO